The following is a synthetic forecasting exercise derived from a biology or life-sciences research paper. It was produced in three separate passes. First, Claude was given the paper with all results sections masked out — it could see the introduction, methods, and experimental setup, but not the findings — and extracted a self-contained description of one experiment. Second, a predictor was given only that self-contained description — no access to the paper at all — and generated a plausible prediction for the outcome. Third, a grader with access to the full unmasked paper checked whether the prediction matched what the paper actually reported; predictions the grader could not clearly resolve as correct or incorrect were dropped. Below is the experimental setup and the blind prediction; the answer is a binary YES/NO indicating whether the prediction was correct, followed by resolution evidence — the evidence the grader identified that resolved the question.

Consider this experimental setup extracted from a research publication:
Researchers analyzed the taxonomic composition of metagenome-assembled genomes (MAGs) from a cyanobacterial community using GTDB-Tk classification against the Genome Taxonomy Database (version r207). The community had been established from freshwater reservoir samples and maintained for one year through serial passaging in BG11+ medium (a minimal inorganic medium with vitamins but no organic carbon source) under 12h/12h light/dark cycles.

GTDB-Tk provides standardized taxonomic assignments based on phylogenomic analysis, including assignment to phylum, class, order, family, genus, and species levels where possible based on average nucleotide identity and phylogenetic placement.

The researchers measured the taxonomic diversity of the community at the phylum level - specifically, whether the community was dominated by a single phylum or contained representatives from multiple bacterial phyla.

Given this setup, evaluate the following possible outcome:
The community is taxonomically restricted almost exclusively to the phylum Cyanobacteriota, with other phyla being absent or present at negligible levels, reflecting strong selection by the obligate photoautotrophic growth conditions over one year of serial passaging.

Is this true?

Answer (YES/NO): NO